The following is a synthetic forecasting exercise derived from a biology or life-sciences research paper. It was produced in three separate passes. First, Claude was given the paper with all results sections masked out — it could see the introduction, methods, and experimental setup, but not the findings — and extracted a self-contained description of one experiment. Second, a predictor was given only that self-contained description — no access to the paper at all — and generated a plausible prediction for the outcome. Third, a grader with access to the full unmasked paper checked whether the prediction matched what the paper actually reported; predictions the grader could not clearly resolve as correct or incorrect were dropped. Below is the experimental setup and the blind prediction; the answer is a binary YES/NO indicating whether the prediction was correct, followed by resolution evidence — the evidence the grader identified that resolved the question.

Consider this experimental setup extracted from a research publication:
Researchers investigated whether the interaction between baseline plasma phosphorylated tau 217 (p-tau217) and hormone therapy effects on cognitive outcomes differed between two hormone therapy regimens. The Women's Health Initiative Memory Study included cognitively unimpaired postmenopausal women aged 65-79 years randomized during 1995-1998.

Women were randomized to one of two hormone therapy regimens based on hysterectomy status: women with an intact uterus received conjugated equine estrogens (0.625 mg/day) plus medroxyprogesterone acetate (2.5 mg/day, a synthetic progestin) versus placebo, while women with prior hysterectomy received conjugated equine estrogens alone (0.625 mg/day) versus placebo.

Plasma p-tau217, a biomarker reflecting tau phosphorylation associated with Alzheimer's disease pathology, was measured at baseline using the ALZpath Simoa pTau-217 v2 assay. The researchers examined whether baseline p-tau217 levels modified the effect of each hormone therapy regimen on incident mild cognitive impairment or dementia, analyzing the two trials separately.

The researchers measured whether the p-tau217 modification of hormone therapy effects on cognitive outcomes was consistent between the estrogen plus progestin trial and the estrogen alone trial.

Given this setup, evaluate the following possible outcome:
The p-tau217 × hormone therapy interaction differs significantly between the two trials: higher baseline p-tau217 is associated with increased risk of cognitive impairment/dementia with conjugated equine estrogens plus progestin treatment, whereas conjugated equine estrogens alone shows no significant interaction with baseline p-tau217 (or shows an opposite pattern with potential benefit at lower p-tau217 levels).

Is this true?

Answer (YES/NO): YES